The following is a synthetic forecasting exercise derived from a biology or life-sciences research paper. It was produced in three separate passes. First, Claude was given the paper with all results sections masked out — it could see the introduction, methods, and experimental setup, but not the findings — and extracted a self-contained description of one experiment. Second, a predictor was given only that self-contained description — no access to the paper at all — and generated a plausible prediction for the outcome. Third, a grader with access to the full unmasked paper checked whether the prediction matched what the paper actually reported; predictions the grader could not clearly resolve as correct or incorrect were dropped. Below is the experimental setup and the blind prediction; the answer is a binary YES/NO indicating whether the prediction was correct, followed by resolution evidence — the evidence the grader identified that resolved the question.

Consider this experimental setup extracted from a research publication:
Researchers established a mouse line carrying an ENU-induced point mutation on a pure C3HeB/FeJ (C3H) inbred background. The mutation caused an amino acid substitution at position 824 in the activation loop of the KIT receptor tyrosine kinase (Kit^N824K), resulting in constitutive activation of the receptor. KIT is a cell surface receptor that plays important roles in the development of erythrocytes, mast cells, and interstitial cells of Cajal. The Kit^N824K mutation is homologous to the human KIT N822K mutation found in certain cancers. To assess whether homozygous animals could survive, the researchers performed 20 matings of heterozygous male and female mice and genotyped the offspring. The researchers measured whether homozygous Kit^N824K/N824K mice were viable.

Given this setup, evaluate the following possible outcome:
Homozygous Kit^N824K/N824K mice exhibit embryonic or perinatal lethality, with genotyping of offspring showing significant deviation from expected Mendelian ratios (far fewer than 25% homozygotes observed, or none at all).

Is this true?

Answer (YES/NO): YES